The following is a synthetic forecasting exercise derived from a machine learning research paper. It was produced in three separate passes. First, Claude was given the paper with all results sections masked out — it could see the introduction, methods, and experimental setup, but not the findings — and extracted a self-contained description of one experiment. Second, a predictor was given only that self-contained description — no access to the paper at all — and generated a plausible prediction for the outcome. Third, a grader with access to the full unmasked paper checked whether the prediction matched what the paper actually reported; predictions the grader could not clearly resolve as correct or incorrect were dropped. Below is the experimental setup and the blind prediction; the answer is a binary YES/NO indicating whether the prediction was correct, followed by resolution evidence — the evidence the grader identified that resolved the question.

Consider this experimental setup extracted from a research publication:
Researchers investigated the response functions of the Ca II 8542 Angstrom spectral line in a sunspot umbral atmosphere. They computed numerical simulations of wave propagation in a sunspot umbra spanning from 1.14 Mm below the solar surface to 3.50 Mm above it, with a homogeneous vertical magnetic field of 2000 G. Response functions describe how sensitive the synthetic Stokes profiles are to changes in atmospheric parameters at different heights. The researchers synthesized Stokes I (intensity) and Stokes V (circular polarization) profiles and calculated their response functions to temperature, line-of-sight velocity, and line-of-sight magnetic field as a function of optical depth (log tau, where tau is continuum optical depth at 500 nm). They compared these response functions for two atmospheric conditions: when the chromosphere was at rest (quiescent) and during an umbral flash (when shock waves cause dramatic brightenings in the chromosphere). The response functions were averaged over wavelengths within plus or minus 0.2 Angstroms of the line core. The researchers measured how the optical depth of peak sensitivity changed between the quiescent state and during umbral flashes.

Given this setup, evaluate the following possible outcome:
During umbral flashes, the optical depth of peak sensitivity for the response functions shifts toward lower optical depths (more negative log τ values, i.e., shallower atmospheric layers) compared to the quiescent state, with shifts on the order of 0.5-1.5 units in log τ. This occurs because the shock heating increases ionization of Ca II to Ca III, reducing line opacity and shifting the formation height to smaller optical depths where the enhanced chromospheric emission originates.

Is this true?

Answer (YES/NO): NO